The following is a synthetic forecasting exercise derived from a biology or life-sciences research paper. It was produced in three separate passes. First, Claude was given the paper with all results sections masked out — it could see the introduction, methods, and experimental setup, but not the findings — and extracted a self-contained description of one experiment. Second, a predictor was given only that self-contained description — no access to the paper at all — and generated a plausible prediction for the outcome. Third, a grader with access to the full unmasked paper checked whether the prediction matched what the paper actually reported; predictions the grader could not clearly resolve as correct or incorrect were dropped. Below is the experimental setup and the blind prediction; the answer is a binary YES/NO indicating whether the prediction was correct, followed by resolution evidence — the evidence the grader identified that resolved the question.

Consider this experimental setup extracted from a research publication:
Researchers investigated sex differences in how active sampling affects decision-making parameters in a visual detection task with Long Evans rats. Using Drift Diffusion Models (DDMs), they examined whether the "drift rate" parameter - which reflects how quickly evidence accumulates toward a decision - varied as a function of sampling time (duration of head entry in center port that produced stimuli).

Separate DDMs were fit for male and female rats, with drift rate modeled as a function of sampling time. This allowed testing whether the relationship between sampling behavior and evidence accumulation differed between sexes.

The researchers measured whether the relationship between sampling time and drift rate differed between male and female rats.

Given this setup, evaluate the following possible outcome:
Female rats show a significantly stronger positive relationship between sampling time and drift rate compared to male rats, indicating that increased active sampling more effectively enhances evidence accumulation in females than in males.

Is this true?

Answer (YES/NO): NO